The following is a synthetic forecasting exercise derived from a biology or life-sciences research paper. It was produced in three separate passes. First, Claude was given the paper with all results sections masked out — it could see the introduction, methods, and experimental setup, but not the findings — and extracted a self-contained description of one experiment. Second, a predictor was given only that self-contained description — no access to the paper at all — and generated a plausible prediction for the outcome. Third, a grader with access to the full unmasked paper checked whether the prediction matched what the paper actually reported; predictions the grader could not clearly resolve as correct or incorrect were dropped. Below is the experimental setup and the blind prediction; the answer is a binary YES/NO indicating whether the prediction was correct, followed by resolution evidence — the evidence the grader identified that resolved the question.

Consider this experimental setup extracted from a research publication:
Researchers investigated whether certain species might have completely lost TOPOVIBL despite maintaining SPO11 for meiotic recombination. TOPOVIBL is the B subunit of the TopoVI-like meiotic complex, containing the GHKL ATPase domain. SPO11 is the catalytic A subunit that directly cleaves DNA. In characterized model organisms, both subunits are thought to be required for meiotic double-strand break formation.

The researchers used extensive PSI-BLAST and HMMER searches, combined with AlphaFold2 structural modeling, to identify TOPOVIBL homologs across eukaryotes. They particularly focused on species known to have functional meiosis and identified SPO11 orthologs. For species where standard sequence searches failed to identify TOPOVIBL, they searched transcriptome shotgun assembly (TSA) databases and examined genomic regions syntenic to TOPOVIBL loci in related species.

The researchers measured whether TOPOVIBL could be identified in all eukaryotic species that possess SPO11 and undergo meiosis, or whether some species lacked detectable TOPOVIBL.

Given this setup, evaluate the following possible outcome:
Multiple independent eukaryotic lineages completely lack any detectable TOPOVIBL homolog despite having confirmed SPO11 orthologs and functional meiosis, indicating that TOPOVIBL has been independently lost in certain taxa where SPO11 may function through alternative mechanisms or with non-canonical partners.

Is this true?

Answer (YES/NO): YES